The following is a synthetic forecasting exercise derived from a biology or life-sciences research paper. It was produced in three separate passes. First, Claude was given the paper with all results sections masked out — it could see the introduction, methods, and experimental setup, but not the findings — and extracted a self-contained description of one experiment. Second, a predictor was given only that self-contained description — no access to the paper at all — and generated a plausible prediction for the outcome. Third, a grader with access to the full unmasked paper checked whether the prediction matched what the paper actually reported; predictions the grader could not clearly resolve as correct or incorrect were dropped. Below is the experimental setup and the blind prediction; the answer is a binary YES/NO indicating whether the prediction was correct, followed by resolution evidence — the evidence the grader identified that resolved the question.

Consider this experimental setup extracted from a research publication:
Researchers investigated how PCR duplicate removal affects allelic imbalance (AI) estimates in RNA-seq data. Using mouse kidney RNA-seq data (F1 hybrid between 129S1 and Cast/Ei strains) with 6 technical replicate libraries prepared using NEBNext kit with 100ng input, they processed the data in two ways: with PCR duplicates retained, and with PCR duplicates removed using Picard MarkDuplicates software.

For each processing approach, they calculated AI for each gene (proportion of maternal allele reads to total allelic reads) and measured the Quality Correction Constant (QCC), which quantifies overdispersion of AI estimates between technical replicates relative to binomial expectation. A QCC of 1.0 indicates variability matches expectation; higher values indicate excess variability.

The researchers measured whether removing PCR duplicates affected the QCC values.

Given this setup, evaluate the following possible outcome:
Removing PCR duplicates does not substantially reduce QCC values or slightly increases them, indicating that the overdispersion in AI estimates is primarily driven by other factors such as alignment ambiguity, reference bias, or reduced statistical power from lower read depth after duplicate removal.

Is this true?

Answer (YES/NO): YES